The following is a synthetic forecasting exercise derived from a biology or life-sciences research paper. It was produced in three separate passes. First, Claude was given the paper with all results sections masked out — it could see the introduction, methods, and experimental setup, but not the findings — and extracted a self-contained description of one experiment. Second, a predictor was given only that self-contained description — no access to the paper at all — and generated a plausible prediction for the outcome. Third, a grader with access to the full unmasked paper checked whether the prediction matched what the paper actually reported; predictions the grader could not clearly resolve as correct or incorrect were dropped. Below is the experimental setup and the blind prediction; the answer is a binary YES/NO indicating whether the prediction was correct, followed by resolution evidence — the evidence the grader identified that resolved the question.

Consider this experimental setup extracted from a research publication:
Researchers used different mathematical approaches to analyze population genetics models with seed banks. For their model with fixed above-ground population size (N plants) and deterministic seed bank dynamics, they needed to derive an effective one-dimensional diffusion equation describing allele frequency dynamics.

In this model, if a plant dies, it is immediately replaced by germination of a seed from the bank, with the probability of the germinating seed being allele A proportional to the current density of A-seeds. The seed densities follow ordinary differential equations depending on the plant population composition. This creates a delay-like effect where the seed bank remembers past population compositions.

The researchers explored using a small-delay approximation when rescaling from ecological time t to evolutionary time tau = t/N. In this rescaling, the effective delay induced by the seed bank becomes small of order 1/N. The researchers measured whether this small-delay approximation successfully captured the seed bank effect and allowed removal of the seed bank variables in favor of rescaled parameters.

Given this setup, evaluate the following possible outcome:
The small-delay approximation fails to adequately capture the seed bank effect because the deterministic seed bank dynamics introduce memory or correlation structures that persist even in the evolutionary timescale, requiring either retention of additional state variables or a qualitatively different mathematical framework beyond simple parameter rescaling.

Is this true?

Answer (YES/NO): NO